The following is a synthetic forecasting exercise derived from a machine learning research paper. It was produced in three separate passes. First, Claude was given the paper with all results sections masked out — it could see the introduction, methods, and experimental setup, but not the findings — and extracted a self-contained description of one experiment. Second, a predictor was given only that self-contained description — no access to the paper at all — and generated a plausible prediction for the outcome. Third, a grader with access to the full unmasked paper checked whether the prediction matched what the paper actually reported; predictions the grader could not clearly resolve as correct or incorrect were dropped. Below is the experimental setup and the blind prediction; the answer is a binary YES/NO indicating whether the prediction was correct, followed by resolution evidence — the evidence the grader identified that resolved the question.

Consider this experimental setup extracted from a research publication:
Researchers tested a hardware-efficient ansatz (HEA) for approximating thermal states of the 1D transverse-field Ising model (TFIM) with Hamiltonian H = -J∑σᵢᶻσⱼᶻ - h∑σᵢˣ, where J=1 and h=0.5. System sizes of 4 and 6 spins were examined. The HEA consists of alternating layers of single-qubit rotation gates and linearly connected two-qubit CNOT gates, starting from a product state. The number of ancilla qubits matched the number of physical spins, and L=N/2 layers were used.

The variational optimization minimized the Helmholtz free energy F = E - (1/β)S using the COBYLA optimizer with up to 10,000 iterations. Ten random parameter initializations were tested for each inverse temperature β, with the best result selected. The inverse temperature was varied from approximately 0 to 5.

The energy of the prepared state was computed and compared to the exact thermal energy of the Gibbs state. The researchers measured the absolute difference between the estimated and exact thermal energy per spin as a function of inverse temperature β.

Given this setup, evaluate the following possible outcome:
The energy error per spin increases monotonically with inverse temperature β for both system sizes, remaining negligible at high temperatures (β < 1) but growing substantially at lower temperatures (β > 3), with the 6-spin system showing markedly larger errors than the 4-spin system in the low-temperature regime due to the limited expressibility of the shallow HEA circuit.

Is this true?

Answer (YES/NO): NO